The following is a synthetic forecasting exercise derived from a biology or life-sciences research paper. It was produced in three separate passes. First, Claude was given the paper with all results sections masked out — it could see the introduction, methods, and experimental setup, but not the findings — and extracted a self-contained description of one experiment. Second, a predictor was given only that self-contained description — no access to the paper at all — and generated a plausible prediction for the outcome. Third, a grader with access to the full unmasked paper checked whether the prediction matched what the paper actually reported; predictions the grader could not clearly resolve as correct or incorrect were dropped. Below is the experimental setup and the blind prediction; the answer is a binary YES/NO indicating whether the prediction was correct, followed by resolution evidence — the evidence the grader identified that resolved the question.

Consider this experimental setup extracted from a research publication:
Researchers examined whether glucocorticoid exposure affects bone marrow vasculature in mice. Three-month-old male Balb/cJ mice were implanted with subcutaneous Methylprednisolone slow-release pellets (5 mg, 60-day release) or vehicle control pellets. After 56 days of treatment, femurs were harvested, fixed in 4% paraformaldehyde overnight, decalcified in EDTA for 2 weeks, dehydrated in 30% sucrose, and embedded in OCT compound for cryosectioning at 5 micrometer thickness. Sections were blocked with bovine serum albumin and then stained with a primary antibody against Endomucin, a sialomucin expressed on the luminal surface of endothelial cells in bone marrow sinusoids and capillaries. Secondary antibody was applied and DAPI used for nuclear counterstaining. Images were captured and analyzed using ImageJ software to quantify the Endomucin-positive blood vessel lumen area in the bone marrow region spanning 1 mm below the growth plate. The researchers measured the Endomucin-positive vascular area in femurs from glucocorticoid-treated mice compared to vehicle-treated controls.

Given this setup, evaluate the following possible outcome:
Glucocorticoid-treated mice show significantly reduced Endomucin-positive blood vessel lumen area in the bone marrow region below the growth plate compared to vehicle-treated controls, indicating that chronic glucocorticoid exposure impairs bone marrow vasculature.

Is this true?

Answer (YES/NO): NO